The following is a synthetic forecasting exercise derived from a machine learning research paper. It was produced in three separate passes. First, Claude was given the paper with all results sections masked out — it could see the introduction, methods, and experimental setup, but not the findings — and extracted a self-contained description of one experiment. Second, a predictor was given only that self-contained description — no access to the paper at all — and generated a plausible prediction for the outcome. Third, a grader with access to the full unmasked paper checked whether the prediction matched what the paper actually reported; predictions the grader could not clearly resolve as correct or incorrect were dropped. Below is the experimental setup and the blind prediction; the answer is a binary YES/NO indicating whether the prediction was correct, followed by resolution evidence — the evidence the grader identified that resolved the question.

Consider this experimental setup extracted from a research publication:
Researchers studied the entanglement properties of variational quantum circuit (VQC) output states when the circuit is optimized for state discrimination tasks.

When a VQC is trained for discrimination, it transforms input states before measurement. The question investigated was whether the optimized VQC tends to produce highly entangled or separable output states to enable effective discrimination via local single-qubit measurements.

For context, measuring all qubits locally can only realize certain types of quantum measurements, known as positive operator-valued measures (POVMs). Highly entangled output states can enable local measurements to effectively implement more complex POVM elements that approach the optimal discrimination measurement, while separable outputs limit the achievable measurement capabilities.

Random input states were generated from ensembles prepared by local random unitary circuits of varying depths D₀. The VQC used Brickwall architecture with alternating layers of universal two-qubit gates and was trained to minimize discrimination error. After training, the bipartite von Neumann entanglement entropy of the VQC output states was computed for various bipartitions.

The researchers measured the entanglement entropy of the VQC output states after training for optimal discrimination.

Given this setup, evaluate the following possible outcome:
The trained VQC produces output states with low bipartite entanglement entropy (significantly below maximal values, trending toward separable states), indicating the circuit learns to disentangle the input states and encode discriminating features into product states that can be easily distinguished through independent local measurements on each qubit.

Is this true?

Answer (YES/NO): NO